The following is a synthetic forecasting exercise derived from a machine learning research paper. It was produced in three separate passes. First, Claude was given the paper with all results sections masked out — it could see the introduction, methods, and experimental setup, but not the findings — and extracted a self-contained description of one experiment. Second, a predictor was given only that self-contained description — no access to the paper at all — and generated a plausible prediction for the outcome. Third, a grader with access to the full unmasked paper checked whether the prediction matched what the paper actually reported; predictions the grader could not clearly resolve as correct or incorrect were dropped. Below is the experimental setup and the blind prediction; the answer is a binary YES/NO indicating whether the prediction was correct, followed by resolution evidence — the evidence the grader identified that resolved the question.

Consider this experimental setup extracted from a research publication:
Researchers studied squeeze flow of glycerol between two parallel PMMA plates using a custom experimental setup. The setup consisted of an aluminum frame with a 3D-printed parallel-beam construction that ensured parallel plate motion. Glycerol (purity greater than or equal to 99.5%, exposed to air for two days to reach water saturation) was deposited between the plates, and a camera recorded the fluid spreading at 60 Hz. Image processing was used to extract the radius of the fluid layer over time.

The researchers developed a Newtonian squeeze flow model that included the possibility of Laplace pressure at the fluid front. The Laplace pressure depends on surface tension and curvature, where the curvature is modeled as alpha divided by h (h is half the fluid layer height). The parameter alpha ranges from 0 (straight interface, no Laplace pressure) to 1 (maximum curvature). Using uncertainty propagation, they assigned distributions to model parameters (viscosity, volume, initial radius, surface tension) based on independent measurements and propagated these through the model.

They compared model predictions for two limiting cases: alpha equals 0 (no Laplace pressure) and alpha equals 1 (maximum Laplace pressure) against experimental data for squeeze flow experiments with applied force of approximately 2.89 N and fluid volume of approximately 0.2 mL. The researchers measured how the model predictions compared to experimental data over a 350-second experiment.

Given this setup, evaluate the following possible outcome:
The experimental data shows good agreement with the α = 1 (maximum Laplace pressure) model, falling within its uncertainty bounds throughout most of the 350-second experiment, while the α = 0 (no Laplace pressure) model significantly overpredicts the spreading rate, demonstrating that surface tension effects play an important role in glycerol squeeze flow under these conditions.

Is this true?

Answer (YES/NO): NO